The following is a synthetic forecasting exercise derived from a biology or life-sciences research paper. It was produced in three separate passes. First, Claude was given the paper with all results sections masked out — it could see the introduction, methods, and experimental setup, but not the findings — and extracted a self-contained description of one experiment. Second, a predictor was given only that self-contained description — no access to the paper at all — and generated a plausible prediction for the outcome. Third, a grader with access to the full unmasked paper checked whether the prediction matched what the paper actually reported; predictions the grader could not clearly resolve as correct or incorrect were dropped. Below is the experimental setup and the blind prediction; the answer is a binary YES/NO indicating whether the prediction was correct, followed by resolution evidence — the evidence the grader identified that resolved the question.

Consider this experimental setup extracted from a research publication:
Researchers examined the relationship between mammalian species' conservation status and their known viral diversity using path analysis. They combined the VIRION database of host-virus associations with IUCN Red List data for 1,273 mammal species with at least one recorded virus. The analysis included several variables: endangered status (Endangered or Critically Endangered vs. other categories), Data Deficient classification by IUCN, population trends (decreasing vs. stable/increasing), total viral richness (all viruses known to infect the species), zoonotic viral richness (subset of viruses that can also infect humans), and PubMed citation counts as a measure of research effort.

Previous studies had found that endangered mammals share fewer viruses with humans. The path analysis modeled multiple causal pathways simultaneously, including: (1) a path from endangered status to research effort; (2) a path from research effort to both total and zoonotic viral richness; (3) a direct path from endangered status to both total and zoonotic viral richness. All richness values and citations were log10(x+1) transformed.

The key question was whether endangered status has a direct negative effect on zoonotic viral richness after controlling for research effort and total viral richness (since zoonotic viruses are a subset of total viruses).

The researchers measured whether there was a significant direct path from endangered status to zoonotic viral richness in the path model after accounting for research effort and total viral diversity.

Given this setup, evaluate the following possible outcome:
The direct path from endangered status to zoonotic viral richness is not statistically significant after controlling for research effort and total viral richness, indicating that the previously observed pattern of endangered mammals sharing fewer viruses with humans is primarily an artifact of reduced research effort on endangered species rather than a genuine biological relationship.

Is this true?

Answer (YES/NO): NO